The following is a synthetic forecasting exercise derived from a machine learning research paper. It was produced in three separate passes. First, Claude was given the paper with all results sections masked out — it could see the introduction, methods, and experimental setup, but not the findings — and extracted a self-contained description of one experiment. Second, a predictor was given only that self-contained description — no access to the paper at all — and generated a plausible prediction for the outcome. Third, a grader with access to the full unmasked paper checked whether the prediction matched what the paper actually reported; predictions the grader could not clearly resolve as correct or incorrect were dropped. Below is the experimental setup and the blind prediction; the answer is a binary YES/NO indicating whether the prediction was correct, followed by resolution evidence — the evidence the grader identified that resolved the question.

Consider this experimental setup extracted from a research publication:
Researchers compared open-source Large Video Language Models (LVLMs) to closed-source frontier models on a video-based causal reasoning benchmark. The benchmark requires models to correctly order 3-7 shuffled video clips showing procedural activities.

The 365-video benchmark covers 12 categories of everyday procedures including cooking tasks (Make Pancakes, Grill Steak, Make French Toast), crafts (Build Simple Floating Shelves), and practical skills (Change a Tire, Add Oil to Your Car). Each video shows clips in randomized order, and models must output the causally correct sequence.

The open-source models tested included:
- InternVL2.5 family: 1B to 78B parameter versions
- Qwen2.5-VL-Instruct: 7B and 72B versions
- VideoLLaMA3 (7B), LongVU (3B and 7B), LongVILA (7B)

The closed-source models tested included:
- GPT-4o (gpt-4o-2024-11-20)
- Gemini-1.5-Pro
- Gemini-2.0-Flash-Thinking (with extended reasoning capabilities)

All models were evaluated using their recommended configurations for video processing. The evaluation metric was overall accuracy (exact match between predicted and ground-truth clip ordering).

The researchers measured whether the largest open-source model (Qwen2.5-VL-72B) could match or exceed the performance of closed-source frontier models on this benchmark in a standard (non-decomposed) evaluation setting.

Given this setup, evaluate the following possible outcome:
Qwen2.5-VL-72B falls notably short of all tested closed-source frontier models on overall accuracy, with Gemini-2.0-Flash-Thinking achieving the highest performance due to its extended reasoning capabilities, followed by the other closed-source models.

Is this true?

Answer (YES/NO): NO